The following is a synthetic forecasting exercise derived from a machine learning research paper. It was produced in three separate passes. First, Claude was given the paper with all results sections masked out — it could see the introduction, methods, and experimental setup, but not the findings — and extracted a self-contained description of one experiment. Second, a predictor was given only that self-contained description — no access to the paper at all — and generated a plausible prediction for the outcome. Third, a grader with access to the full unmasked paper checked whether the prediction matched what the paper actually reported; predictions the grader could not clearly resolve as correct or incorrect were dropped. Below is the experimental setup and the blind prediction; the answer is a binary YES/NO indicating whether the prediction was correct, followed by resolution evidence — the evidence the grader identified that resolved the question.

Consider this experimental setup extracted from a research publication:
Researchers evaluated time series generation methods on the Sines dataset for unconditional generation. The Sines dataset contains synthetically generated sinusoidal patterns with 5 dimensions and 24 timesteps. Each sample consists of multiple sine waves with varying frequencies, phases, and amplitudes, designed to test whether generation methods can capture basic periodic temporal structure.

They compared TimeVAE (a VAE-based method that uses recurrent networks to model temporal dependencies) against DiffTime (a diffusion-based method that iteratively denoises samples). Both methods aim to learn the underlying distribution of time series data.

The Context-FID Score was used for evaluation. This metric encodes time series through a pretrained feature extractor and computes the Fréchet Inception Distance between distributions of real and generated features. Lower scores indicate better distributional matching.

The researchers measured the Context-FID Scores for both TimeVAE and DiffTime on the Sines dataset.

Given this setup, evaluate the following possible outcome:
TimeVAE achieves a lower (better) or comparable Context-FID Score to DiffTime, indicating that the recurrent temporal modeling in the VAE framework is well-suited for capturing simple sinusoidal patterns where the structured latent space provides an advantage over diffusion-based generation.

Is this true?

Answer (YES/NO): NO